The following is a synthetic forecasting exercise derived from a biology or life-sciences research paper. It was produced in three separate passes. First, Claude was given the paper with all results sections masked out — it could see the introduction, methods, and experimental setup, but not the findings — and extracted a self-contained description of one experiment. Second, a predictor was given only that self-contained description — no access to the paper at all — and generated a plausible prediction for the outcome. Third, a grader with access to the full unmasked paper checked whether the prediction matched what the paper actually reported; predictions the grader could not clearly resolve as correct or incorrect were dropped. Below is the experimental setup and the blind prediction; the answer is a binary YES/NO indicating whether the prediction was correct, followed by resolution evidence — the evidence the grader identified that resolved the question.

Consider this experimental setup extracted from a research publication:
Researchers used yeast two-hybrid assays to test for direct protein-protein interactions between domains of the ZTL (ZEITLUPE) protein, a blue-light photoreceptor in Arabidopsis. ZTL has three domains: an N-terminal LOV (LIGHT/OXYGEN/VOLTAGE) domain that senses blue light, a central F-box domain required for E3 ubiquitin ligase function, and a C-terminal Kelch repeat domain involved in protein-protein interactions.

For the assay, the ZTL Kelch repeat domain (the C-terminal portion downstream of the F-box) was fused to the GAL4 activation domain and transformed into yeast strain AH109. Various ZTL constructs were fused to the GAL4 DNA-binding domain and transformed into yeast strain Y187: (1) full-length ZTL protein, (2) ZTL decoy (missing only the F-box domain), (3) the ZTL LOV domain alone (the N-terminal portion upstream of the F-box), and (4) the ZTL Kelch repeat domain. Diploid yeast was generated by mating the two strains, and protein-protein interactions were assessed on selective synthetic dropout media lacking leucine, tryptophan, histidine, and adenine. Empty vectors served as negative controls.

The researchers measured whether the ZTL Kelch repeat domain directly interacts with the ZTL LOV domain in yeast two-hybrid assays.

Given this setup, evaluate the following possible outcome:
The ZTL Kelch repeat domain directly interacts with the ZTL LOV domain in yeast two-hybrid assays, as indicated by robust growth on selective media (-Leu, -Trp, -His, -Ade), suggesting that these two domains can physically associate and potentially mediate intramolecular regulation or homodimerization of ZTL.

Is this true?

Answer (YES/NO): YES